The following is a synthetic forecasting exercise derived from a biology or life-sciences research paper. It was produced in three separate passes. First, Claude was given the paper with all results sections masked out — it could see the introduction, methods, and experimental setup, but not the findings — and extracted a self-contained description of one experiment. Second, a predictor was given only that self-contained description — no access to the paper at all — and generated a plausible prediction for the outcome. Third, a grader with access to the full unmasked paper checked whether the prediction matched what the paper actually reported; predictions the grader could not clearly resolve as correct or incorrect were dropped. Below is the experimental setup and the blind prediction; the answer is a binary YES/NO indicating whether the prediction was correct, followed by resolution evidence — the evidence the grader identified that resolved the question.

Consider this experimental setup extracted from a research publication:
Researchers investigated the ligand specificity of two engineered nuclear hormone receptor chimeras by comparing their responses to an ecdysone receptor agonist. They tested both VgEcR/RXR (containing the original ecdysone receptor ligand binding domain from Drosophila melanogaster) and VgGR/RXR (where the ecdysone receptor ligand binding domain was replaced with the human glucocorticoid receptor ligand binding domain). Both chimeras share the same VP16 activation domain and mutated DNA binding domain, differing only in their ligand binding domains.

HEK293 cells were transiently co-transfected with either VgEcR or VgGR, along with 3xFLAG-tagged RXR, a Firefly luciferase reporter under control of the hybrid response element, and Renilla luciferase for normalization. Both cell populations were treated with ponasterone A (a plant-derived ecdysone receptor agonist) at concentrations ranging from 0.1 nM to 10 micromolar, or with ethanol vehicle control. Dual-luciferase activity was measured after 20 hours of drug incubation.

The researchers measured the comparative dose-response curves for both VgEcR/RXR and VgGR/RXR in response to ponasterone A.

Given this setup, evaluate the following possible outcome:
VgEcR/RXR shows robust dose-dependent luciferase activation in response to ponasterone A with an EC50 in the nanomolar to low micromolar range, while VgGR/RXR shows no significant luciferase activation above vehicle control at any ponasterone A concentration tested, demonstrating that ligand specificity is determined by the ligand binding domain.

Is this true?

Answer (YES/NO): YES